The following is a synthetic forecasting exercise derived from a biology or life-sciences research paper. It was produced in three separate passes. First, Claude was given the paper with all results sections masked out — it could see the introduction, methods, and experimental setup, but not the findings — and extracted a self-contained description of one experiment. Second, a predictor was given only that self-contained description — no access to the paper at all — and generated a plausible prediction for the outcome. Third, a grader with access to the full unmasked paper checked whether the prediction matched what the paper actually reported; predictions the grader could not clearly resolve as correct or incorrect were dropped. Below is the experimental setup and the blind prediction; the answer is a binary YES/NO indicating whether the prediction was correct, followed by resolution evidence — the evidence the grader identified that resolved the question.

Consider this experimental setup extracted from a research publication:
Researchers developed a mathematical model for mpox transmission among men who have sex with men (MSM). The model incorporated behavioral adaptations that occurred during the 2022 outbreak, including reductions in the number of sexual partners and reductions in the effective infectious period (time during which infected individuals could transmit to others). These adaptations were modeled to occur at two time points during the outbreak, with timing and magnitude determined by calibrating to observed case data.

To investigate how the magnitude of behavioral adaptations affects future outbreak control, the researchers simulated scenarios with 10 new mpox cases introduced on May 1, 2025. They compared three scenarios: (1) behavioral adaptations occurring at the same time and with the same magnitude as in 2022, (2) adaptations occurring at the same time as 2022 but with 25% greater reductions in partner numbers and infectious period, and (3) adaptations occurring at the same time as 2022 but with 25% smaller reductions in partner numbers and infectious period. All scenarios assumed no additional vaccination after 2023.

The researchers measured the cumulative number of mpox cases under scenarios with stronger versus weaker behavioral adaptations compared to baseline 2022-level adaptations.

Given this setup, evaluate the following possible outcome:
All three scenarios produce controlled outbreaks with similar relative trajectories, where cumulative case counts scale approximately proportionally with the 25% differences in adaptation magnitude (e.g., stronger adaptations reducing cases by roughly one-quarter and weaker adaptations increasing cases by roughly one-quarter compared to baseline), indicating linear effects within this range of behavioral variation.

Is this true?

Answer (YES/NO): NO